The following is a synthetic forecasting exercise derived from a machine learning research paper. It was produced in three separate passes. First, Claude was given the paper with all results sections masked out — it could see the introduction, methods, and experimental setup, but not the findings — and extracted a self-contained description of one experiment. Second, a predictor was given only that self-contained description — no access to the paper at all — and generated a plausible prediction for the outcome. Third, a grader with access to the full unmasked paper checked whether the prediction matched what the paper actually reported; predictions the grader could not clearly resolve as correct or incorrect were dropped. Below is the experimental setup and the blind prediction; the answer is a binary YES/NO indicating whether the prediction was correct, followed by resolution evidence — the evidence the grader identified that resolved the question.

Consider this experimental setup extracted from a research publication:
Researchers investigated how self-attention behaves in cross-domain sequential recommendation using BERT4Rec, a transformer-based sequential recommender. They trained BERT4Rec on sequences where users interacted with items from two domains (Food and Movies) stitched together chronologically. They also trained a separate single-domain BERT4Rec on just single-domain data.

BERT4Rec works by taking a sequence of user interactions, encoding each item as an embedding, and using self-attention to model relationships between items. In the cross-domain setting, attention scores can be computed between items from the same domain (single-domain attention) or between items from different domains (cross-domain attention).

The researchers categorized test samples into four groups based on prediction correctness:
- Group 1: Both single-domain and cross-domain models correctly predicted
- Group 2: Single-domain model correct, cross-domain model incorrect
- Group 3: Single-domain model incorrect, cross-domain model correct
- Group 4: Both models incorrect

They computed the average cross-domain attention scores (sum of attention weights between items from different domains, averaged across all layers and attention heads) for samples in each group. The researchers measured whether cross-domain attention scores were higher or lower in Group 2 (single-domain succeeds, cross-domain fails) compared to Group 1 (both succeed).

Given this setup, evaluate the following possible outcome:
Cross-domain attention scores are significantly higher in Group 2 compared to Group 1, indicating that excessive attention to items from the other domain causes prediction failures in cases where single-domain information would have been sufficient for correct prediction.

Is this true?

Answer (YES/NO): YES